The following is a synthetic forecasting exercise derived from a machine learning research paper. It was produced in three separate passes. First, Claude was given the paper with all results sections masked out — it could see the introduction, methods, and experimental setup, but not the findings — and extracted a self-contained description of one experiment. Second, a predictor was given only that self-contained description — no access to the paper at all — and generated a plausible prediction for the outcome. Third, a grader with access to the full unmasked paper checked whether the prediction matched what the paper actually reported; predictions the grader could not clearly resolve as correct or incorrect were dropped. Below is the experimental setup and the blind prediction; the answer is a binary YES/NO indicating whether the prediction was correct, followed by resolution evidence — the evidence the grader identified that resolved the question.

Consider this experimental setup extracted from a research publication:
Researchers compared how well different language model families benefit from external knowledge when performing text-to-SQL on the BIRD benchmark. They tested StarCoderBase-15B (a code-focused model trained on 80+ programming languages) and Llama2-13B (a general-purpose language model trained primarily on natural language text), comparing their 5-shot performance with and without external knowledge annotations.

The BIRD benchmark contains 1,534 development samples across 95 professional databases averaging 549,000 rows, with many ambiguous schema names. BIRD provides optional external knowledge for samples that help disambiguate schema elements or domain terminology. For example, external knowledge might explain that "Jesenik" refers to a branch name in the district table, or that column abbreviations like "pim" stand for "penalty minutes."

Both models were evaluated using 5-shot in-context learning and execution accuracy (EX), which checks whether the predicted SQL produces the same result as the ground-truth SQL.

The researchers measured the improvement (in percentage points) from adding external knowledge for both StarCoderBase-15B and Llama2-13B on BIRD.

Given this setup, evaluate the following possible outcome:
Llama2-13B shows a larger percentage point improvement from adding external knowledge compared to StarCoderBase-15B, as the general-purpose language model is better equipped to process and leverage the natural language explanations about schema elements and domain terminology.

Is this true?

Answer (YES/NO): NO